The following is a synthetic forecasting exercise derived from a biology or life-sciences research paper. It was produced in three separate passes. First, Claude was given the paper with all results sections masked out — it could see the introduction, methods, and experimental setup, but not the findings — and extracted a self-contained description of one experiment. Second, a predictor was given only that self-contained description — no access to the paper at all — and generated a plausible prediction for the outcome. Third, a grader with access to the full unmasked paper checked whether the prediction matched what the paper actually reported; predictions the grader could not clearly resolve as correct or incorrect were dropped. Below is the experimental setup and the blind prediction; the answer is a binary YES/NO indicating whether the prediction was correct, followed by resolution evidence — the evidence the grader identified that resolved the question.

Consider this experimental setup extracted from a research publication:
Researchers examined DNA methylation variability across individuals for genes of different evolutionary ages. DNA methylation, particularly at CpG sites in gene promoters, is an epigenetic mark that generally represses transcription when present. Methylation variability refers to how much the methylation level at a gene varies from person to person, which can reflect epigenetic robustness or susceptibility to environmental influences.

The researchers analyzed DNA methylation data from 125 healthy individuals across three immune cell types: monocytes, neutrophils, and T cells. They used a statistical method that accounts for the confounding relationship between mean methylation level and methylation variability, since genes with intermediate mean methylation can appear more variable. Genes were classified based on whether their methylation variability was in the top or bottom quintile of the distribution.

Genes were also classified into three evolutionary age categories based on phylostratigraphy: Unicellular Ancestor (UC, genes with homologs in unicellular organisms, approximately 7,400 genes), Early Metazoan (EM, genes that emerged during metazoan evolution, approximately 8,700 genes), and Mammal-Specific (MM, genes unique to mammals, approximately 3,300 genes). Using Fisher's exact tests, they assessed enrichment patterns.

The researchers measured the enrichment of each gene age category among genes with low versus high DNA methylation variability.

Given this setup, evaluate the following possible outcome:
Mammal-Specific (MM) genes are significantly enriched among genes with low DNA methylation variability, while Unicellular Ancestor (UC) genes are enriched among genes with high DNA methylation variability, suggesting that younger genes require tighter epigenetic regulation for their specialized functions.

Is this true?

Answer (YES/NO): NO